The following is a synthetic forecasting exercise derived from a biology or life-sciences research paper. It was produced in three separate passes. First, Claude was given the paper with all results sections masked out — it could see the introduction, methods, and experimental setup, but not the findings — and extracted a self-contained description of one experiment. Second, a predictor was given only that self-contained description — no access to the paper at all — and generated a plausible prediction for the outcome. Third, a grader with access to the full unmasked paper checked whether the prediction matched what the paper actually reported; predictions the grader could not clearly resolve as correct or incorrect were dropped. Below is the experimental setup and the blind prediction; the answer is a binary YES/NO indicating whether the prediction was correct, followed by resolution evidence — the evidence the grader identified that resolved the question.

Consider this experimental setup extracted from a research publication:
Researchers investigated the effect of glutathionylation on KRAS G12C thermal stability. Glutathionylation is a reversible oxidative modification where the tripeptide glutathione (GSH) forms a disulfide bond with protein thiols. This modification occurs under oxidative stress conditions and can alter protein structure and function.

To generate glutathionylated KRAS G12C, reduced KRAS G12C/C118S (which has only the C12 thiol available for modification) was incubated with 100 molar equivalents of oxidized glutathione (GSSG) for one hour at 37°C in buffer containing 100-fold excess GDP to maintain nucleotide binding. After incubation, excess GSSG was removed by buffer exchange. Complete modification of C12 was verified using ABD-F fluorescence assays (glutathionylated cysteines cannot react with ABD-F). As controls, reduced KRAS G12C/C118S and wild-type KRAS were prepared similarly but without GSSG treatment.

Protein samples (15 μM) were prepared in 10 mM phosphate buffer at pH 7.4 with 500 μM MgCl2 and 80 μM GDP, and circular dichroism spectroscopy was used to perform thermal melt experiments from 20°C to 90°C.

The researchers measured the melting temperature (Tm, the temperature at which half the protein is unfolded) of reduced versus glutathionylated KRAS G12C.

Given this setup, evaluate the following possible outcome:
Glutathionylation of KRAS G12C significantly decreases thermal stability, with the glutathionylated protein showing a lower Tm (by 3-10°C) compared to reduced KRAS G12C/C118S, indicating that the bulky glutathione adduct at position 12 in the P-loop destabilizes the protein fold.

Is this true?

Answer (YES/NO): NO